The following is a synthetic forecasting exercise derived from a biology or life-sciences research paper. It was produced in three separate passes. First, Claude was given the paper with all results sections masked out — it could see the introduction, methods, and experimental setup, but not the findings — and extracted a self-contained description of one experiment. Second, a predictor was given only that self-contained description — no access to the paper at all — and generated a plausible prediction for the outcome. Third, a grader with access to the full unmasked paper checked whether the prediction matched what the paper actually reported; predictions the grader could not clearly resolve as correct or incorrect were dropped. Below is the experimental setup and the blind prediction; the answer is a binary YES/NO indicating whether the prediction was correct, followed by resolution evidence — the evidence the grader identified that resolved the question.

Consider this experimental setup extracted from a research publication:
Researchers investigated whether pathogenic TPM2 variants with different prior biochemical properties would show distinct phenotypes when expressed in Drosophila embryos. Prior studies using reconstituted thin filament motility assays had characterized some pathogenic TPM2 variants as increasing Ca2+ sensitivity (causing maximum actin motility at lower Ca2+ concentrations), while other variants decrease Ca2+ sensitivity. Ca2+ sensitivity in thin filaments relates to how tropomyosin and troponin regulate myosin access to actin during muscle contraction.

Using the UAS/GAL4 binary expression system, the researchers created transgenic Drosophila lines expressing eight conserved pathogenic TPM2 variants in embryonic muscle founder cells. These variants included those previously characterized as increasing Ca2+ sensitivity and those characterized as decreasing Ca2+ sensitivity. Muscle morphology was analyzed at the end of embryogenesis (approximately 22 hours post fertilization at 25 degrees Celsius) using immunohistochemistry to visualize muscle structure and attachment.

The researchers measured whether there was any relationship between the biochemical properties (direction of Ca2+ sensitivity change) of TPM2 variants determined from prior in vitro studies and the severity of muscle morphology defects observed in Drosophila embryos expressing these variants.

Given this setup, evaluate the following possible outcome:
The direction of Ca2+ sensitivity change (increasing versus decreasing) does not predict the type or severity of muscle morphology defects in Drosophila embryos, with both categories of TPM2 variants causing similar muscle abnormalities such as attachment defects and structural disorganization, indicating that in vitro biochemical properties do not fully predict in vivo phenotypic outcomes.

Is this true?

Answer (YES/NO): YES